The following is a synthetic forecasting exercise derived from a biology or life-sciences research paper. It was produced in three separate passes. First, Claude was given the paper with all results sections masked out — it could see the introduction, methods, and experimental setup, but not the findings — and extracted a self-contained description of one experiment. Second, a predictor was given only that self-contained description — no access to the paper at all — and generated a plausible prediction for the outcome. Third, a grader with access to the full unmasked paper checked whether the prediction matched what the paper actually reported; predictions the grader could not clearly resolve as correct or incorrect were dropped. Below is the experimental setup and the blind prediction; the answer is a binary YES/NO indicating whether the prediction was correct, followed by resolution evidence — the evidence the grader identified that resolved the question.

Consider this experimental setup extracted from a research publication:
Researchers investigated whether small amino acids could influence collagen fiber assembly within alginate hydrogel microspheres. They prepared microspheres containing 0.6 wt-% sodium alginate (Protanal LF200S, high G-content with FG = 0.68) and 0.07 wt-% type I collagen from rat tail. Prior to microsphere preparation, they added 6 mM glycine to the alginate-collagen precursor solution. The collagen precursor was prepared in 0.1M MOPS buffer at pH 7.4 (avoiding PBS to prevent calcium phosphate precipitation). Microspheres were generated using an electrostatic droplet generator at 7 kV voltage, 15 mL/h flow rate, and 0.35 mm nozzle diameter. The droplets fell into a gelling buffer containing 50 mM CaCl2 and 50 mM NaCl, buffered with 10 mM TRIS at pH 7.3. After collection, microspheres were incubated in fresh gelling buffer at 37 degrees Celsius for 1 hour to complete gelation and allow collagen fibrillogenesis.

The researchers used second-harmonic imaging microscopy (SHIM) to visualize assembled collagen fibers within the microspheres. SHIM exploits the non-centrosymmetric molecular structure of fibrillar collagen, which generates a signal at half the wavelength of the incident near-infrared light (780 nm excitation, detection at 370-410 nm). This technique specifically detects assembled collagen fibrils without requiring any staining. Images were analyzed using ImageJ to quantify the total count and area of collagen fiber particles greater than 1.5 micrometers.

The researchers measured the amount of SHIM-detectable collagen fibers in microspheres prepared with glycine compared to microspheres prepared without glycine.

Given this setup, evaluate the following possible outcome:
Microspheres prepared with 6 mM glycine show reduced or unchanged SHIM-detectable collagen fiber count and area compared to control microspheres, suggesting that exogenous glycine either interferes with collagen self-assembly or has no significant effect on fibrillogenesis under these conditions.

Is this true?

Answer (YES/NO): NO